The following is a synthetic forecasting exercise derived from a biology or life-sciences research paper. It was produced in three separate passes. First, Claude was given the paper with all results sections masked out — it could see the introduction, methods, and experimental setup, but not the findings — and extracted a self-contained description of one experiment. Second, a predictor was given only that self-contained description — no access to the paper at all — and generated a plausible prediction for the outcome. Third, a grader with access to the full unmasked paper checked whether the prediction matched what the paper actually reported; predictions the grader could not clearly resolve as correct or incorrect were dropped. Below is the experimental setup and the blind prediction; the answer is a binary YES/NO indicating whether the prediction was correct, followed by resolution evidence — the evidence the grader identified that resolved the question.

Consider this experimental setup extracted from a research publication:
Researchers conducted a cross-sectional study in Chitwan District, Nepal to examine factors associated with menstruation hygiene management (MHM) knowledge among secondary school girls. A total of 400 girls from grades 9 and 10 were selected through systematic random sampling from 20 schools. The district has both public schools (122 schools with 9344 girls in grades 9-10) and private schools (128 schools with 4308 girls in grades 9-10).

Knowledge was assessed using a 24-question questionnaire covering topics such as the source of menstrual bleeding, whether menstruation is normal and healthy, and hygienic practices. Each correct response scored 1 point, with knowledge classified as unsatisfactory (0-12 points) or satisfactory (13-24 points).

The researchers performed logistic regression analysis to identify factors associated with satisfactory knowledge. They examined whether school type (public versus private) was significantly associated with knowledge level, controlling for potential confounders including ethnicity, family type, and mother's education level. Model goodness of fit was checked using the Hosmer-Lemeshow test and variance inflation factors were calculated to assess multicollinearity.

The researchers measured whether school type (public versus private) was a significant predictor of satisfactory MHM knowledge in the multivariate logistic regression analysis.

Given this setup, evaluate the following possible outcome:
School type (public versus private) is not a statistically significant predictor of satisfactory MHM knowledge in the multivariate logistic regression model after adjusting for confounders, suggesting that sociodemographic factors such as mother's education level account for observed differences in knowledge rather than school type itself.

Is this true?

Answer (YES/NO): NO